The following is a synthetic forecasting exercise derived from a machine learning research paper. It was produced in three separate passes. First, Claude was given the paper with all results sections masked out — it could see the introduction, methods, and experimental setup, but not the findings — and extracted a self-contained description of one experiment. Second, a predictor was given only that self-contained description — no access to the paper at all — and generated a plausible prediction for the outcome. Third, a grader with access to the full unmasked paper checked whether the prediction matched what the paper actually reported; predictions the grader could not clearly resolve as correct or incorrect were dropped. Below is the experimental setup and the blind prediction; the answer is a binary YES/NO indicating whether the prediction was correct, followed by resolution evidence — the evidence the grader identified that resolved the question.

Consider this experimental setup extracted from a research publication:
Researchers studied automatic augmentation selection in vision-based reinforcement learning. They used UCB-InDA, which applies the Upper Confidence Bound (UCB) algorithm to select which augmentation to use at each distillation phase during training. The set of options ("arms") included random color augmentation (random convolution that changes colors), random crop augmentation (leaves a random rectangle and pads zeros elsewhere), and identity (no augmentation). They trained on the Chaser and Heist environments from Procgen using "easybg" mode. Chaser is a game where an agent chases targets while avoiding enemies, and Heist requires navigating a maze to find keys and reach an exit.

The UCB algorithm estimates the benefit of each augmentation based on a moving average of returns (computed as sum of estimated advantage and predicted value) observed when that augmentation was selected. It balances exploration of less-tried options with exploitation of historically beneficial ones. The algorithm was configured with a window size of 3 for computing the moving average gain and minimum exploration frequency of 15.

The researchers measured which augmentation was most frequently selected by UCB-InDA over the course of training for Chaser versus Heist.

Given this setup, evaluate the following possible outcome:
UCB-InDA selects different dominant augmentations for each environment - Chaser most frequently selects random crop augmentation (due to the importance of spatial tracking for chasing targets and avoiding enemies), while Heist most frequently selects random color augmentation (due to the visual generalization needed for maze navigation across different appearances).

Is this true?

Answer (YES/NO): NO